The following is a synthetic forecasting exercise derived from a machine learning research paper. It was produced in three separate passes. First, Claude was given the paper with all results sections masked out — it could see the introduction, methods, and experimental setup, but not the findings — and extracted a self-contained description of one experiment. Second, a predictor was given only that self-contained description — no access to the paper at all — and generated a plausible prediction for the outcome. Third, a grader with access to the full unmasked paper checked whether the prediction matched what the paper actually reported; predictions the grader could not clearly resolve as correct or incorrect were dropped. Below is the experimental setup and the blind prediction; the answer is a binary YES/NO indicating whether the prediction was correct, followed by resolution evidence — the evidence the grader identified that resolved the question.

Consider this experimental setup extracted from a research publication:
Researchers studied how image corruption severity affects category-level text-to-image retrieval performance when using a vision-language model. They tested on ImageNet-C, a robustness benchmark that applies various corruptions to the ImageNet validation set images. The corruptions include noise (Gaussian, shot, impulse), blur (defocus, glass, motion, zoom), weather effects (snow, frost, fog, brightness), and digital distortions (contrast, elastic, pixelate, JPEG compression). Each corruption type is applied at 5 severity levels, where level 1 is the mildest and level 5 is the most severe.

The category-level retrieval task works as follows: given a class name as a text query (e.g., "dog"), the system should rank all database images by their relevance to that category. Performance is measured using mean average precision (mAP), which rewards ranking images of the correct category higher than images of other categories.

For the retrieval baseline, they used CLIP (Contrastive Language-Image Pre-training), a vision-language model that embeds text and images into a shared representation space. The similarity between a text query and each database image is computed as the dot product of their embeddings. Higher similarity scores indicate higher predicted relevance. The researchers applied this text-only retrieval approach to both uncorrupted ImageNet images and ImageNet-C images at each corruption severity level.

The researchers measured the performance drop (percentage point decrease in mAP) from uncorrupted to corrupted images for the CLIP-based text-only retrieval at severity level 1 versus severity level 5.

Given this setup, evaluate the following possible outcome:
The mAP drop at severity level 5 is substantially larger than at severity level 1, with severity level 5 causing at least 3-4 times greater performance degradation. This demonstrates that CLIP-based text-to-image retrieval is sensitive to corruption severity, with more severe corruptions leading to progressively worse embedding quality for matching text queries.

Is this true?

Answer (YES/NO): YES